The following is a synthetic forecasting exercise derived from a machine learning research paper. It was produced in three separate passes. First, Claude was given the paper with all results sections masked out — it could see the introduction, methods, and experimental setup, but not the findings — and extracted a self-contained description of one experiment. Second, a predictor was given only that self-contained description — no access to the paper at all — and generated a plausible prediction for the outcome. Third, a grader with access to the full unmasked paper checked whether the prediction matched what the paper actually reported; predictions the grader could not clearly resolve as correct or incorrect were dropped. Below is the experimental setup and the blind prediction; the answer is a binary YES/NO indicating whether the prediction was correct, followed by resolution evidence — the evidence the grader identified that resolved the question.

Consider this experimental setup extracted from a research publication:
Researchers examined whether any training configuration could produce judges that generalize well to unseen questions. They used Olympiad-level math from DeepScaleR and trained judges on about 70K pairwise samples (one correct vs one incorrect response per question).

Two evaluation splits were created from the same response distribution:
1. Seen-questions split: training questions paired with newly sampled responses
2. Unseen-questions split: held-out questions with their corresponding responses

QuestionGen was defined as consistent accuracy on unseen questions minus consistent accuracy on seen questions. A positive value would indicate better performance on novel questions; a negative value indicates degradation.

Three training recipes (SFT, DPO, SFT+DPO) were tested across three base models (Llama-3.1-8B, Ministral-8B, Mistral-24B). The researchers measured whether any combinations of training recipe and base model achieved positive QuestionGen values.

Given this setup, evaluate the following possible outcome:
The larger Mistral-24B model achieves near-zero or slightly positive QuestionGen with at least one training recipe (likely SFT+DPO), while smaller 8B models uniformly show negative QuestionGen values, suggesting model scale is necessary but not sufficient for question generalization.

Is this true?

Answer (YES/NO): NO